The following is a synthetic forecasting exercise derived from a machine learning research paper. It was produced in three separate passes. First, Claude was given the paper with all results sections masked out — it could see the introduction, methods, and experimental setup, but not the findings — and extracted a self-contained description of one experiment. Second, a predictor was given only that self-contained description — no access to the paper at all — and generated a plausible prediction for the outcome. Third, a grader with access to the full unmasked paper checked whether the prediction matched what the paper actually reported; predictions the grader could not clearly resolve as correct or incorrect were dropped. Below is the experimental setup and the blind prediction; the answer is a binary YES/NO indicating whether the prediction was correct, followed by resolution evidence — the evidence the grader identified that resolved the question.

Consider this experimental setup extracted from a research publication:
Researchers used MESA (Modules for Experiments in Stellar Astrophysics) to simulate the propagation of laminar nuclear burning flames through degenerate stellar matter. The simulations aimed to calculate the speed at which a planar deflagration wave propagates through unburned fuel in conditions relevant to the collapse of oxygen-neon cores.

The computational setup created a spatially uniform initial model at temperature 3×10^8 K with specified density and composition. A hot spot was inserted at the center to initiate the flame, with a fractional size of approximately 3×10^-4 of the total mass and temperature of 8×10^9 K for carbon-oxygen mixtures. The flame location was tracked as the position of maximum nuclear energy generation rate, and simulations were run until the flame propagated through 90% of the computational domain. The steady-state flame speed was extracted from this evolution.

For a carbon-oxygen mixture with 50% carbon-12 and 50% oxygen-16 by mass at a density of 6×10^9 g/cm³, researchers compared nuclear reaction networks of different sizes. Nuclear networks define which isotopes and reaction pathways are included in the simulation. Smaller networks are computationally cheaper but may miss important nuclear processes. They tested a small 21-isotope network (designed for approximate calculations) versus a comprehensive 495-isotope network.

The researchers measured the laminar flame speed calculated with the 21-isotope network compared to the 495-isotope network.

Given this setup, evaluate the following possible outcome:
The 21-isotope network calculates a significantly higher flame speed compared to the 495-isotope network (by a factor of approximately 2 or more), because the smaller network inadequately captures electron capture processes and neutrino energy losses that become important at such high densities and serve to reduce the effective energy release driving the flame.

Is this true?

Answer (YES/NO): NO